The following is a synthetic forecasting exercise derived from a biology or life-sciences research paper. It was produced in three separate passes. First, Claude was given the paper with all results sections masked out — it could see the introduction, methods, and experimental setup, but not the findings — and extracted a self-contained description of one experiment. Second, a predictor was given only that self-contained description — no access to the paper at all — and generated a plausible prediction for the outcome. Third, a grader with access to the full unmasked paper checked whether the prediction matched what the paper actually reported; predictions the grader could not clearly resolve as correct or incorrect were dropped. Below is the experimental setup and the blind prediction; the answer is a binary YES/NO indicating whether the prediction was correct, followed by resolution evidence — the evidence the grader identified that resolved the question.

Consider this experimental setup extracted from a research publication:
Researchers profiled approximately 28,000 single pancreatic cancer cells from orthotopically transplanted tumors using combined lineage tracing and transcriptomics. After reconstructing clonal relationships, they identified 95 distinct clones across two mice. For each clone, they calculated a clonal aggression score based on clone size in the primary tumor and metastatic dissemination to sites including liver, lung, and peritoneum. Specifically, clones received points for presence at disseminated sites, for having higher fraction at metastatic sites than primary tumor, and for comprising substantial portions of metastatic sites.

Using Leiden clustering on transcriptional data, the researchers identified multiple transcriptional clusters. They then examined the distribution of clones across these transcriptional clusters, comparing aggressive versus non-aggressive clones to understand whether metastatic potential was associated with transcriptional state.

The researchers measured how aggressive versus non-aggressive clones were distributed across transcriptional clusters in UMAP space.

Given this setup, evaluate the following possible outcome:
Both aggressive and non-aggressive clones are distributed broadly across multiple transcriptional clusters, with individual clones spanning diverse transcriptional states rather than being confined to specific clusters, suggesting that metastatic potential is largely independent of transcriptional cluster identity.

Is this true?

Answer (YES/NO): NO